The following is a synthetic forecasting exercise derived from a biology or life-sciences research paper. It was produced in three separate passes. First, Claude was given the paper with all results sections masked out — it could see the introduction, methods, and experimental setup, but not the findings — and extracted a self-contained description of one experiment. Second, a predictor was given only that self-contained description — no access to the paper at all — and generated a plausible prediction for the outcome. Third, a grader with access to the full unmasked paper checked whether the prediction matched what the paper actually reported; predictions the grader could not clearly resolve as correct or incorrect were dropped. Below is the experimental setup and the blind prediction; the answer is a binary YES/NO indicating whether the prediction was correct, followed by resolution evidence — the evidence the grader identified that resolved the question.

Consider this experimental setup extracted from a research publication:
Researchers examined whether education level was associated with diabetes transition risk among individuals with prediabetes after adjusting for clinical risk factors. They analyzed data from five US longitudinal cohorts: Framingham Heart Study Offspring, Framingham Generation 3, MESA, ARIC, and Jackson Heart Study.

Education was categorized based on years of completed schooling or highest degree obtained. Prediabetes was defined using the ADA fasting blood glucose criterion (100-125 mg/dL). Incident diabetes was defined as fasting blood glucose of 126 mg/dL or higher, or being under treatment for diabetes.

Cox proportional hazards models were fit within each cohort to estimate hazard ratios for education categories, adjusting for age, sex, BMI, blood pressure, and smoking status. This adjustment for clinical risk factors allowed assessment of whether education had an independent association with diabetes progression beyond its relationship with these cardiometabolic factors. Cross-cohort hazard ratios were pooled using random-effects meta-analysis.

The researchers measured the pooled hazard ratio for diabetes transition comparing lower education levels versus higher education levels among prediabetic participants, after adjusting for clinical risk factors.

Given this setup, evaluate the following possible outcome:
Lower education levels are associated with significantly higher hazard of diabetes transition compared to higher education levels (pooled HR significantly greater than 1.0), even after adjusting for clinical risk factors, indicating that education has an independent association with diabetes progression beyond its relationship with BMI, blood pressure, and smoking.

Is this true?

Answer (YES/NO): NO